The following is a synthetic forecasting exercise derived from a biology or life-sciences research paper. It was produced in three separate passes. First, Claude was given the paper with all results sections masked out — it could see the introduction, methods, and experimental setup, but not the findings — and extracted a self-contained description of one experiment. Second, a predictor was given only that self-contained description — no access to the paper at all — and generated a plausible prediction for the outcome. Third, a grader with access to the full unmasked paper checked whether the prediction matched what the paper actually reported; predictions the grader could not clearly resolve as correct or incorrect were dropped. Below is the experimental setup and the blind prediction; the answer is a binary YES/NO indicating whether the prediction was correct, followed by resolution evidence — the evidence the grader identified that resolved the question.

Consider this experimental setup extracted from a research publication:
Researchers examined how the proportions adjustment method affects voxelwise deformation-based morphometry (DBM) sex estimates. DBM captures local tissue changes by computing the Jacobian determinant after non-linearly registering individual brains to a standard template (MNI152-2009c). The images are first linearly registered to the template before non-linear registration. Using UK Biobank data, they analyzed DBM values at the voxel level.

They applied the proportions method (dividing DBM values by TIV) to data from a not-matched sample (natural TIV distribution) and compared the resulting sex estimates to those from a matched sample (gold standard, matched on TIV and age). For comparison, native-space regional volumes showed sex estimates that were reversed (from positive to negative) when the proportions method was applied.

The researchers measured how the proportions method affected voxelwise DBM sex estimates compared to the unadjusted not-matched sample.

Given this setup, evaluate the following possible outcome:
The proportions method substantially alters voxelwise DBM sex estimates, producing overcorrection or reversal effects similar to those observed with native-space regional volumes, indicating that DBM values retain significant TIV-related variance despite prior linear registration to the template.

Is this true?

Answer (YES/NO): YES